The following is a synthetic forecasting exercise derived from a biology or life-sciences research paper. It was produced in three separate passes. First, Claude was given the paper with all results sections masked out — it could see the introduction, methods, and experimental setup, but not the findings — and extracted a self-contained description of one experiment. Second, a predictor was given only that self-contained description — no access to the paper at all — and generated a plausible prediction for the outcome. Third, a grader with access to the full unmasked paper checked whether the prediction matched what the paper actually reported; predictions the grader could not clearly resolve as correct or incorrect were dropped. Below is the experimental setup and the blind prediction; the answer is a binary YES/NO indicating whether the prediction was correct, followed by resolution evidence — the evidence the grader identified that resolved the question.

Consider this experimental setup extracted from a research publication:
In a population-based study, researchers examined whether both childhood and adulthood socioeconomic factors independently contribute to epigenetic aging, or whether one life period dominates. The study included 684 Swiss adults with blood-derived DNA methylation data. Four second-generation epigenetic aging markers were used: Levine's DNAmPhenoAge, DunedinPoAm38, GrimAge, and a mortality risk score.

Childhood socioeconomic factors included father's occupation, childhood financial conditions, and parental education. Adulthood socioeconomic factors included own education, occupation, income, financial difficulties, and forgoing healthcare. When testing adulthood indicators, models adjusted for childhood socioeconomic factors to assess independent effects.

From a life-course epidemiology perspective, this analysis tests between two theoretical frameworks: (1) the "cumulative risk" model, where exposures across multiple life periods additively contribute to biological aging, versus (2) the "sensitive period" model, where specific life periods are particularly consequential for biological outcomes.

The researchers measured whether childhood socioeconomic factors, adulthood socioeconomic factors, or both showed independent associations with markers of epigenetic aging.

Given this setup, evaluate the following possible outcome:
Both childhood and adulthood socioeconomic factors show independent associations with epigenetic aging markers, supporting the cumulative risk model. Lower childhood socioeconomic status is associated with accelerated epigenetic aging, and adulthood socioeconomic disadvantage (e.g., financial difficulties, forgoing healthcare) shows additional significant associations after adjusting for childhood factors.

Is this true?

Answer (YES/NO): NO